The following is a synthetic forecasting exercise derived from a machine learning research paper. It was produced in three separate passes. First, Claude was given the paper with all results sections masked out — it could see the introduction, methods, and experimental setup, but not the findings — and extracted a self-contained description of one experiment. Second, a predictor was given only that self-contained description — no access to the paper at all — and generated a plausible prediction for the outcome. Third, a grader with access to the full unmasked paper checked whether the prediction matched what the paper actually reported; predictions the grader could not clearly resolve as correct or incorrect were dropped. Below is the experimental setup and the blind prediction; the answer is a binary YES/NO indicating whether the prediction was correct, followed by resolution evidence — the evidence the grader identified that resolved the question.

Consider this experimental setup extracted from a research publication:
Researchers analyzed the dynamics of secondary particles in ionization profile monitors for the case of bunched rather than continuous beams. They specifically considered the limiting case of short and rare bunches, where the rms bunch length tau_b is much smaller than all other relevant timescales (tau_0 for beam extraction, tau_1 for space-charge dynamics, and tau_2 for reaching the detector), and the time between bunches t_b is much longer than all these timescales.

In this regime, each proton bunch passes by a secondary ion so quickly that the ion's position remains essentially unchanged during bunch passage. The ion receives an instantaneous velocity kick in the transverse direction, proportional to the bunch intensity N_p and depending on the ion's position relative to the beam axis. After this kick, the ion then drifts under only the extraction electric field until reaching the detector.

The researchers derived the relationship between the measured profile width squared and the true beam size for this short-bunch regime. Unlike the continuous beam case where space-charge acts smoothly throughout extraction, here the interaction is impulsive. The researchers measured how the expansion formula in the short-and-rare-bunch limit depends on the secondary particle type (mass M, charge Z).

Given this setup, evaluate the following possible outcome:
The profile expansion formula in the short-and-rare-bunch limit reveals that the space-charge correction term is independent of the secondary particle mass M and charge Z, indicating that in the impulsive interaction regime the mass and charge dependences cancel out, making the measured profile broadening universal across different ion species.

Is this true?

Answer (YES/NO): NO